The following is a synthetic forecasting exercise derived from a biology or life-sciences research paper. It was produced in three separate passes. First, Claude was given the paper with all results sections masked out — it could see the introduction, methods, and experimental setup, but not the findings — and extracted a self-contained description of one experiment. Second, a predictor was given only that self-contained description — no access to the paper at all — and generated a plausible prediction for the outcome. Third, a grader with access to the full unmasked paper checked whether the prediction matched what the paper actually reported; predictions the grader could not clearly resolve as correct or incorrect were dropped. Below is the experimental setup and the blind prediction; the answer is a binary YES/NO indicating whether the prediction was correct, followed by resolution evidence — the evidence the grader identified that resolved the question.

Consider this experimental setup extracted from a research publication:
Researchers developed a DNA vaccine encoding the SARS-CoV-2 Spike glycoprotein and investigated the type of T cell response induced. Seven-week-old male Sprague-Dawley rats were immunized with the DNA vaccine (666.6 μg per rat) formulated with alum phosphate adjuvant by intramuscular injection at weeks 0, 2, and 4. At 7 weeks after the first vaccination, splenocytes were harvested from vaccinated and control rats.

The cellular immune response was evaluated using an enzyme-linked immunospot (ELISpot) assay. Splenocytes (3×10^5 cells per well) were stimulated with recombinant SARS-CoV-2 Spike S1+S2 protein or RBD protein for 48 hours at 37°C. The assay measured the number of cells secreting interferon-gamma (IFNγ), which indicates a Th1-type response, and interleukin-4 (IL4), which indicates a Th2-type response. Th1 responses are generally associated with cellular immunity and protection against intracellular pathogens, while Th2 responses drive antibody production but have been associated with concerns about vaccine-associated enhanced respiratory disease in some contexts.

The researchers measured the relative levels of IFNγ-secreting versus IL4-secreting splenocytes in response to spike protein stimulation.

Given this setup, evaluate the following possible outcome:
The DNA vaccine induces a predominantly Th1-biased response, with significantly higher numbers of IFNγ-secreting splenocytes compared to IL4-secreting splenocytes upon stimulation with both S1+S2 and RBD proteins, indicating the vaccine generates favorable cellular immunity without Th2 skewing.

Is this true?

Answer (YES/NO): YES